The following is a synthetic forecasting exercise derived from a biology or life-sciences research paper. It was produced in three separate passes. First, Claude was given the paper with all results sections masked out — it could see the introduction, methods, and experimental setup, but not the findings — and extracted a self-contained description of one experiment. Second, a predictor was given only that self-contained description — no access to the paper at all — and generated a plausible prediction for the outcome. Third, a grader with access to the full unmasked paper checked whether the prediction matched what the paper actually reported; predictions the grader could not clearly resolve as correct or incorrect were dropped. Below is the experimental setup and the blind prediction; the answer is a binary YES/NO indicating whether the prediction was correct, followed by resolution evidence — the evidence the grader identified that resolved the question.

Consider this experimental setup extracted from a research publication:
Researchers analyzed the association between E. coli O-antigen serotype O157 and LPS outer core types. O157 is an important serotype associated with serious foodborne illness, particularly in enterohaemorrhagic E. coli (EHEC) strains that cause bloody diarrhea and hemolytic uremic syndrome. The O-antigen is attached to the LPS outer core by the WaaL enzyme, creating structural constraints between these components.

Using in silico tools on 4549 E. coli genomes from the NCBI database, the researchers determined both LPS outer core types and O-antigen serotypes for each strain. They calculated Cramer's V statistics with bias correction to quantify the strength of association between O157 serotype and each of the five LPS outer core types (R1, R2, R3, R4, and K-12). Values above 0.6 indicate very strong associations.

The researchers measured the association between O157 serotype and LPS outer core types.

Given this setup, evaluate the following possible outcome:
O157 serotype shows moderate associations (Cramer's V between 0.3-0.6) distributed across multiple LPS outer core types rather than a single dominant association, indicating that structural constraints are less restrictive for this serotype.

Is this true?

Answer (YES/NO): NO